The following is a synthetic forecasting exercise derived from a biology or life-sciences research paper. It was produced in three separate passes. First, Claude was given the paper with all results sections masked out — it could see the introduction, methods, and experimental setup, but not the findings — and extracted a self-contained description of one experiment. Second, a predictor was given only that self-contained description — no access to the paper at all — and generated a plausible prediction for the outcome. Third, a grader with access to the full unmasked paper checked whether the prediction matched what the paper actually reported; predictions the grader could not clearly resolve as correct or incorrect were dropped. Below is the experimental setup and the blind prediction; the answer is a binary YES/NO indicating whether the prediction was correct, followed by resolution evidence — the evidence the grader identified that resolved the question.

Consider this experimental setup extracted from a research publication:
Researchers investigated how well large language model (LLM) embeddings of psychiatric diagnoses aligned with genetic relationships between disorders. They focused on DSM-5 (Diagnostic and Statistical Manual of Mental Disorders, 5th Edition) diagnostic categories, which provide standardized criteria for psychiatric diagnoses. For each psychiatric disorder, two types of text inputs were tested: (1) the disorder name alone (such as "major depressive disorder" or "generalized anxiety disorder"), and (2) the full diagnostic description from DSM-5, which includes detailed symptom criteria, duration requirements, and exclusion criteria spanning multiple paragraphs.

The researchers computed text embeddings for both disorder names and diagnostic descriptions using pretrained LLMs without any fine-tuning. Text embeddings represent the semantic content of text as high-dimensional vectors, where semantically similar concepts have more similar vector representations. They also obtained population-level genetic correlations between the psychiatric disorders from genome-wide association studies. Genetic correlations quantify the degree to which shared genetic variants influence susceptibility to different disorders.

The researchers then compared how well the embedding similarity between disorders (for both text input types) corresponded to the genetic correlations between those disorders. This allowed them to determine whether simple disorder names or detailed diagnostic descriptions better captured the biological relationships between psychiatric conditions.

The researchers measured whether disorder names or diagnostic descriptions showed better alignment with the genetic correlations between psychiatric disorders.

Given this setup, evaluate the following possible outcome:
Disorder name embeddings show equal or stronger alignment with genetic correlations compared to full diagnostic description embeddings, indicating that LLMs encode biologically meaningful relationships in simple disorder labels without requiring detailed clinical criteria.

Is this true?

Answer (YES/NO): YES